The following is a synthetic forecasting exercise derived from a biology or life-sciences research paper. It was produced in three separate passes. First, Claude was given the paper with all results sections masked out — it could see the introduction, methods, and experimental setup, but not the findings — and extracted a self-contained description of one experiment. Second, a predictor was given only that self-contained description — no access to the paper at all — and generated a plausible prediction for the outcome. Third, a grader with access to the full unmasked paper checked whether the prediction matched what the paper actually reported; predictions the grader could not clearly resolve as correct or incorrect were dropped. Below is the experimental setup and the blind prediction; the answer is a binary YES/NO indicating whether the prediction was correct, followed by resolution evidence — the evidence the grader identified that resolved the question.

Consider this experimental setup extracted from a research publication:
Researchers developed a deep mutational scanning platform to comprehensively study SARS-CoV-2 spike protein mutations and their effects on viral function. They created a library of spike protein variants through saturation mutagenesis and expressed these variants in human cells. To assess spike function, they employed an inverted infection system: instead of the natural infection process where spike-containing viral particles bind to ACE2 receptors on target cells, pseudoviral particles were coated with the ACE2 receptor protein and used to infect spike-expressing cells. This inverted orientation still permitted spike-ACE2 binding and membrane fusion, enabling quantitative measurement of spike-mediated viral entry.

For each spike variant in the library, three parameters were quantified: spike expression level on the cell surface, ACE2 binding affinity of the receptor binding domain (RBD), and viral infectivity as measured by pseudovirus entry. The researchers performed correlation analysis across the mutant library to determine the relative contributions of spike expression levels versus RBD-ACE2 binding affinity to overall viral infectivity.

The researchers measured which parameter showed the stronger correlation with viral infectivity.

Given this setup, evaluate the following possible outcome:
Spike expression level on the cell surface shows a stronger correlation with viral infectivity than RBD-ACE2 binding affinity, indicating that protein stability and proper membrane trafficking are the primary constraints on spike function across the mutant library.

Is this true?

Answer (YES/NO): YES